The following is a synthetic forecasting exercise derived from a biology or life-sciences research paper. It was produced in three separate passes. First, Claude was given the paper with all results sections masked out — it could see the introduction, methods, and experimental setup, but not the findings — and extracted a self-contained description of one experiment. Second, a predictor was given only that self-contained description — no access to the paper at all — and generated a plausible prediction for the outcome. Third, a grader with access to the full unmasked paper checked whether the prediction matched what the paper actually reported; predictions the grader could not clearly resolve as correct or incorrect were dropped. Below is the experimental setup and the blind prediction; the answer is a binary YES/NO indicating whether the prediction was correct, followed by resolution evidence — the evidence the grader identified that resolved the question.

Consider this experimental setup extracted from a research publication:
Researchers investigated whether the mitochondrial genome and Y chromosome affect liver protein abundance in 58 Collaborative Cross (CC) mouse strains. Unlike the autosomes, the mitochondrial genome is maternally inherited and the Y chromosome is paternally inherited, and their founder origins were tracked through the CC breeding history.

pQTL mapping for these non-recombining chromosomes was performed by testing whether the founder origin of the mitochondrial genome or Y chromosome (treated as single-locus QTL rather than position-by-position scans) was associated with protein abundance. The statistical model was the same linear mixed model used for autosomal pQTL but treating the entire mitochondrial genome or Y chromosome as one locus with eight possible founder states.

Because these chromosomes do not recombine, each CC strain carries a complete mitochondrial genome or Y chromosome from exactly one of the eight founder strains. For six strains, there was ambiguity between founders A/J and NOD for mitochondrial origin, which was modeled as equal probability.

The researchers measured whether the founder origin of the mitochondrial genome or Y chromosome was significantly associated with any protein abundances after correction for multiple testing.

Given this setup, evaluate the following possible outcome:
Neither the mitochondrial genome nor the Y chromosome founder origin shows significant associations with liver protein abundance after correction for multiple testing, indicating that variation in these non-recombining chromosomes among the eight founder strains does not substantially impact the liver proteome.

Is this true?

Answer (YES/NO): NO